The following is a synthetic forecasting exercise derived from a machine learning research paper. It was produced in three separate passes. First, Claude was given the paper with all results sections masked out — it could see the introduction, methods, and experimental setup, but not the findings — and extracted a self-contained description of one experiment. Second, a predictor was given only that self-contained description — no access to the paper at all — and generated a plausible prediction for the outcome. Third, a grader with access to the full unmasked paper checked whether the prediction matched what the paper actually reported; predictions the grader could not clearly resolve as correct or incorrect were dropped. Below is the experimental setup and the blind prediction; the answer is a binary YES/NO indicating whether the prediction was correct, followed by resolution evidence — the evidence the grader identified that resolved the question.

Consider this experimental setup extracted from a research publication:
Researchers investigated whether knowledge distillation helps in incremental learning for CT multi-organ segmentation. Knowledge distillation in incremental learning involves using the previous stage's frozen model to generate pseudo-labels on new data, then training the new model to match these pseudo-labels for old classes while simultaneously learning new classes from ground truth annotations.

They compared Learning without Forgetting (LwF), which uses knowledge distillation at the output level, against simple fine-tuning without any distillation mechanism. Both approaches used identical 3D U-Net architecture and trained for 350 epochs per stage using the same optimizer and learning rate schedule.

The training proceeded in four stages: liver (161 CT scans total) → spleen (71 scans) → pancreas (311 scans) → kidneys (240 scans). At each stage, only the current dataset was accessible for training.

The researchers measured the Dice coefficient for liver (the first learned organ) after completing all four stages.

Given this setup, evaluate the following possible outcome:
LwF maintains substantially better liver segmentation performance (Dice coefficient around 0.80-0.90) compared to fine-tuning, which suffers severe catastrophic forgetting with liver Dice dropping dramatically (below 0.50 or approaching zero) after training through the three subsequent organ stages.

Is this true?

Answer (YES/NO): NO